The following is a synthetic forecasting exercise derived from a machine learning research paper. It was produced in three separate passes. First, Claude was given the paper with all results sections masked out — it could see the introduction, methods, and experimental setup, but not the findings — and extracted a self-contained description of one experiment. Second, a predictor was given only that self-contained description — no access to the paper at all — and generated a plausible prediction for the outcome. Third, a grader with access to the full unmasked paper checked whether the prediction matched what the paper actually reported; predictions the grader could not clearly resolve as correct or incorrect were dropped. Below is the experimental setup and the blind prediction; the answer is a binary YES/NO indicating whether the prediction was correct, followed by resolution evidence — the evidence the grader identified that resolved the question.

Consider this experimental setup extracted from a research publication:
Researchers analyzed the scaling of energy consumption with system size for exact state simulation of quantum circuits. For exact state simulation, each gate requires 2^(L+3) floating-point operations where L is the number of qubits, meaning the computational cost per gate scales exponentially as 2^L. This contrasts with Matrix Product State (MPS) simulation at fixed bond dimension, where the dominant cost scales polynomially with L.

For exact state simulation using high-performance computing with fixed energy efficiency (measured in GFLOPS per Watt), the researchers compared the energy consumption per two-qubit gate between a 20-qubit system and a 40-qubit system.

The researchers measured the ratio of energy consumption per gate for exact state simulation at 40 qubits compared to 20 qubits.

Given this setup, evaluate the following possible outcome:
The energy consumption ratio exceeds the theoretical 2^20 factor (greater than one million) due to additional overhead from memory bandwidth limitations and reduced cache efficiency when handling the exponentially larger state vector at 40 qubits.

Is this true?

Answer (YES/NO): NO